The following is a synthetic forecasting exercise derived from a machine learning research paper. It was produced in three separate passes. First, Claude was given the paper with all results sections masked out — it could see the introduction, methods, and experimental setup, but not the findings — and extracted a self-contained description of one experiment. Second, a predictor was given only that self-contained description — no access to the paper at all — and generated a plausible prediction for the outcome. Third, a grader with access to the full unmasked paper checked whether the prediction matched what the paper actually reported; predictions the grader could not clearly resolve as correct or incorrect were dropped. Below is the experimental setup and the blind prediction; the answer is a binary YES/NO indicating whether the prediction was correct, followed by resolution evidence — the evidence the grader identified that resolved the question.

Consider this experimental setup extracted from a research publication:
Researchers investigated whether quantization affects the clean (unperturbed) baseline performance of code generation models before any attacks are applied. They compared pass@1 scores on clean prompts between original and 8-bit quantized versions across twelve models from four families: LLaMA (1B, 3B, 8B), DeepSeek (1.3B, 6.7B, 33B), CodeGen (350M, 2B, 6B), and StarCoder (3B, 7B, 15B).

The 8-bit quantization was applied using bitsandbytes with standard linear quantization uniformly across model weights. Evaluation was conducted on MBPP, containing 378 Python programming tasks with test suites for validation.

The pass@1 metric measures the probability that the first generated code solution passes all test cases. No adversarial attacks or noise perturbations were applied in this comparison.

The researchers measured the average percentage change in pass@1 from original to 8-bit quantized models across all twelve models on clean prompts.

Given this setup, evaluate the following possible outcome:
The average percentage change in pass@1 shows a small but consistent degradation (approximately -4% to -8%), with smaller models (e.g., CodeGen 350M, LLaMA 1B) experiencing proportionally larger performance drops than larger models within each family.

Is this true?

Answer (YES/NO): NO